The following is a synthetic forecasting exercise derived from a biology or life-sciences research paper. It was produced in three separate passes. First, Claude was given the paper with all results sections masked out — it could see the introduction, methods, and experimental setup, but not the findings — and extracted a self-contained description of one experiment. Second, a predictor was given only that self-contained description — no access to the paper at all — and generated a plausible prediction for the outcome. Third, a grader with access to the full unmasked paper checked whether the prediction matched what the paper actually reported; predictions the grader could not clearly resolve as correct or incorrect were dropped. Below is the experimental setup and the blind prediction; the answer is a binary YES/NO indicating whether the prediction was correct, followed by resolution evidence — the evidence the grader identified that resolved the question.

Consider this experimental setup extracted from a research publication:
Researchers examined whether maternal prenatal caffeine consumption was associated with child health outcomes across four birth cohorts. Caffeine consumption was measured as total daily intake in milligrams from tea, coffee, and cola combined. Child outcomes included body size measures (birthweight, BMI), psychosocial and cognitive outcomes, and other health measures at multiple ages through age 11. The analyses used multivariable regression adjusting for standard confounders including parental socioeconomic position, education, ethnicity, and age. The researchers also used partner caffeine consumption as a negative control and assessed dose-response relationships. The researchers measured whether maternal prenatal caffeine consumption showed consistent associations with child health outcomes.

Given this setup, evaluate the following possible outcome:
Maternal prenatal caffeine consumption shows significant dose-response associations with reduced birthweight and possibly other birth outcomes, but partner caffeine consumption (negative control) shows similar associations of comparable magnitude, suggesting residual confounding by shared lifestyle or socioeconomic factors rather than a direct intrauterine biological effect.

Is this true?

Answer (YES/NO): NO